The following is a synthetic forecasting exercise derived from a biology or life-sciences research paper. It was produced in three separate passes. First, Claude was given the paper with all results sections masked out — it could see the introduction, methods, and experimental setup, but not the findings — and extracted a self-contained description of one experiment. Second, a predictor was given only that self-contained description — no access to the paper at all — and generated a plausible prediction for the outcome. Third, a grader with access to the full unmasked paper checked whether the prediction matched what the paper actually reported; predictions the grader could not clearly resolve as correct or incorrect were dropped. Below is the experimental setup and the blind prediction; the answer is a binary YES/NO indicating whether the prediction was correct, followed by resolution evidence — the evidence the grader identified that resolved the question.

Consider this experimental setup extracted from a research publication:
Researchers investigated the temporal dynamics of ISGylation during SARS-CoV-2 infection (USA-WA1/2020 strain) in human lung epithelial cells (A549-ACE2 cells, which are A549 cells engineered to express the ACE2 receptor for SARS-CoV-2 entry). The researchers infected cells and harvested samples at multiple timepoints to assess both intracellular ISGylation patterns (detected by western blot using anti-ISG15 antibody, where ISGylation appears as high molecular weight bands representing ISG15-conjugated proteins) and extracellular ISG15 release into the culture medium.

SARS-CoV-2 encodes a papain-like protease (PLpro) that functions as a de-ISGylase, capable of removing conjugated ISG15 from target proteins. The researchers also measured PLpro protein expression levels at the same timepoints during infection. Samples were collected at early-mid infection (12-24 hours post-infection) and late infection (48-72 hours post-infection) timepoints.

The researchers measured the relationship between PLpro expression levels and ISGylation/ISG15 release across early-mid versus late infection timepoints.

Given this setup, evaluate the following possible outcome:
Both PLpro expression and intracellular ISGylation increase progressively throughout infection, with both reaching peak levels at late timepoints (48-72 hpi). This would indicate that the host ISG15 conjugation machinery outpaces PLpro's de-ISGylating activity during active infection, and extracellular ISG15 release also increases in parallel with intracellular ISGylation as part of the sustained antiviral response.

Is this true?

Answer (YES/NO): NO